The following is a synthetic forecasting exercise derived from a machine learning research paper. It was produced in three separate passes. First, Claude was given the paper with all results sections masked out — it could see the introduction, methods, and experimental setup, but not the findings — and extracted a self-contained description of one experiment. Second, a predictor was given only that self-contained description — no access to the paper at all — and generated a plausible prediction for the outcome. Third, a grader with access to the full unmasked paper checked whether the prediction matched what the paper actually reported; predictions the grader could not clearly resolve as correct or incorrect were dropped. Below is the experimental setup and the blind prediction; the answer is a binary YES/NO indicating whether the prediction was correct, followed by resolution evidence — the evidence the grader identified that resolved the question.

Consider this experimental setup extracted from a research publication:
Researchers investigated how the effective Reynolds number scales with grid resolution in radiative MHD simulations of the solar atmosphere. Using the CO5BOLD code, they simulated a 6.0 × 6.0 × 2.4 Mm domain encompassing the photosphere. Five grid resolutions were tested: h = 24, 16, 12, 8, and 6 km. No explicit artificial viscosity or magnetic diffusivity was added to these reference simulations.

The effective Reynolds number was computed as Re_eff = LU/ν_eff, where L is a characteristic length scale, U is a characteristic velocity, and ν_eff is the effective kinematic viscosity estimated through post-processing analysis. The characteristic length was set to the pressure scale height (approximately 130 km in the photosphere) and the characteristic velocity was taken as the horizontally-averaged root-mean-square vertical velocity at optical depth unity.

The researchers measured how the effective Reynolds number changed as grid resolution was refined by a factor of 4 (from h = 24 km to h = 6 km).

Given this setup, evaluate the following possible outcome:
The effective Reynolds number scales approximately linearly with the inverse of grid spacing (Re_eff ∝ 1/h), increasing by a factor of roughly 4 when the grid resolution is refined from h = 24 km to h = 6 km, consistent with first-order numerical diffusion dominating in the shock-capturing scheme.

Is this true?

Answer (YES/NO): NO